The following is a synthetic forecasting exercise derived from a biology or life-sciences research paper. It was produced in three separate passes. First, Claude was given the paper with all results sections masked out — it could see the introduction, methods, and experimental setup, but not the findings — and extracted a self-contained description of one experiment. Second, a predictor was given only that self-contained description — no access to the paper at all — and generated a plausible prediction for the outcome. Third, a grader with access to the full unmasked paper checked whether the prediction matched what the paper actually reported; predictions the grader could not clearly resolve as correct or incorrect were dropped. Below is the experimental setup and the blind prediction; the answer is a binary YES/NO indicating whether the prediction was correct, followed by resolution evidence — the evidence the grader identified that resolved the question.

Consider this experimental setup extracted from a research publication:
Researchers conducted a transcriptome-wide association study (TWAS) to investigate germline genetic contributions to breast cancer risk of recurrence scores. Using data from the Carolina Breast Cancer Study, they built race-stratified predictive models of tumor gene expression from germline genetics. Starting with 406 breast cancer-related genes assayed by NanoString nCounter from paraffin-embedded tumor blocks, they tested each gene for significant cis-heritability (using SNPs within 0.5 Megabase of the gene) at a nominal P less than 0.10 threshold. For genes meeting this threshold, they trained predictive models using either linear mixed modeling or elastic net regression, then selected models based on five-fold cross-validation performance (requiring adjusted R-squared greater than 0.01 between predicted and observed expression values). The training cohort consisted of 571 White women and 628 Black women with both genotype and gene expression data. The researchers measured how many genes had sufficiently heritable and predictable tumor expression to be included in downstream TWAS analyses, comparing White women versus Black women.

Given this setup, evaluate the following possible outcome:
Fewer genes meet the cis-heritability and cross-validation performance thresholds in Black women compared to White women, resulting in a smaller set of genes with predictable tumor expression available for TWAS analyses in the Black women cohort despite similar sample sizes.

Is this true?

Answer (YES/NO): YES